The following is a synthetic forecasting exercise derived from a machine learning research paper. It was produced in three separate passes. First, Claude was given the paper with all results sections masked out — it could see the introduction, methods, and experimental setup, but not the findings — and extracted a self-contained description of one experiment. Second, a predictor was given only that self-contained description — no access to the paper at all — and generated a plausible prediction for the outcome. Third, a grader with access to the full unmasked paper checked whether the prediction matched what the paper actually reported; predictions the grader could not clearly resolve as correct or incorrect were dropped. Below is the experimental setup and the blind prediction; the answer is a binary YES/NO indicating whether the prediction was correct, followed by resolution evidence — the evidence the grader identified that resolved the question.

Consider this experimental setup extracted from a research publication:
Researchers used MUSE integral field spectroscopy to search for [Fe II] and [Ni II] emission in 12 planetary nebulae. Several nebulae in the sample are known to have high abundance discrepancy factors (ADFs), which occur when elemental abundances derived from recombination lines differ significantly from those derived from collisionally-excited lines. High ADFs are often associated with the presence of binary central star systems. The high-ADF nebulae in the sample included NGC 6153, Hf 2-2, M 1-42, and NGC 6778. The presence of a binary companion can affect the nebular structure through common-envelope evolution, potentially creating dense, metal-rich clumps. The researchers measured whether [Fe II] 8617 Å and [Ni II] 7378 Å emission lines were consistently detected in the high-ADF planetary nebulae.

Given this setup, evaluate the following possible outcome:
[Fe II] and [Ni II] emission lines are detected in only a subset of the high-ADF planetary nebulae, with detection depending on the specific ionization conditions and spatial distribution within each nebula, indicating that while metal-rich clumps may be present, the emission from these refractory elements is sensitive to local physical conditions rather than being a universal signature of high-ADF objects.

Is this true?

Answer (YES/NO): YES